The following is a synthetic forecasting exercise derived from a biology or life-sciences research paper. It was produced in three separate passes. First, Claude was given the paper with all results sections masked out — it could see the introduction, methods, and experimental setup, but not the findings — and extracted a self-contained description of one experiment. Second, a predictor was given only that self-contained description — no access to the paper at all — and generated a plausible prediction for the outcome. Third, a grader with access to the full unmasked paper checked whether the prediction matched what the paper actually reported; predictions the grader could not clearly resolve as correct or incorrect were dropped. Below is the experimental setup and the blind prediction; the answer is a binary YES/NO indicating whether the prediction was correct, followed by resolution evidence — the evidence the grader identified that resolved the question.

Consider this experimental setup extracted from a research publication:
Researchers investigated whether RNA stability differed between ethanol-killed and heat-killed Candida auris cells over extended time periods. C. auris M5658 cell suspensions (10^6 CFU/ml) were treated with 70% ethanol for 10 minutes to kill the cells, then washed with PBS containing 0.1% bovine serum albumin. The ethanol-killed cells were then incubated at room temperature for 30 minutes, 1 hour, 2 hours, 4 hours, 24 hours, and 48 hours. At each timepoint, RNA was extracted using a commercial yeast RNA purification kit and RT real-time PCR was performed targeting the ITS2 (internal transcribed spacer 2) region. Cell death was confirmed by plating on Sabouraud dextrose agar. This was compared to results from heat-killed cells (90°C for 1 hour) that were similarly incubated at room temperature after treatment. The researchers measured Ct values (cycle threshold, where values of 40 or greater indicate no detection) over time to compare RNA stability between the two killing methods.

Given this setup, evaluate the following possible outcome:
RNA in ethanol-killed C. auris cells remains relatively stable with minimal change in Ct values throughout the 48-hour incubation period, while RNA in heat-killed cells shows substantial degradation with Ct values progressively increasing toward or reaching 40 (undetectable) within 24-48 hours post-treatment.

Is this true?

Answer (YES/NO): NO